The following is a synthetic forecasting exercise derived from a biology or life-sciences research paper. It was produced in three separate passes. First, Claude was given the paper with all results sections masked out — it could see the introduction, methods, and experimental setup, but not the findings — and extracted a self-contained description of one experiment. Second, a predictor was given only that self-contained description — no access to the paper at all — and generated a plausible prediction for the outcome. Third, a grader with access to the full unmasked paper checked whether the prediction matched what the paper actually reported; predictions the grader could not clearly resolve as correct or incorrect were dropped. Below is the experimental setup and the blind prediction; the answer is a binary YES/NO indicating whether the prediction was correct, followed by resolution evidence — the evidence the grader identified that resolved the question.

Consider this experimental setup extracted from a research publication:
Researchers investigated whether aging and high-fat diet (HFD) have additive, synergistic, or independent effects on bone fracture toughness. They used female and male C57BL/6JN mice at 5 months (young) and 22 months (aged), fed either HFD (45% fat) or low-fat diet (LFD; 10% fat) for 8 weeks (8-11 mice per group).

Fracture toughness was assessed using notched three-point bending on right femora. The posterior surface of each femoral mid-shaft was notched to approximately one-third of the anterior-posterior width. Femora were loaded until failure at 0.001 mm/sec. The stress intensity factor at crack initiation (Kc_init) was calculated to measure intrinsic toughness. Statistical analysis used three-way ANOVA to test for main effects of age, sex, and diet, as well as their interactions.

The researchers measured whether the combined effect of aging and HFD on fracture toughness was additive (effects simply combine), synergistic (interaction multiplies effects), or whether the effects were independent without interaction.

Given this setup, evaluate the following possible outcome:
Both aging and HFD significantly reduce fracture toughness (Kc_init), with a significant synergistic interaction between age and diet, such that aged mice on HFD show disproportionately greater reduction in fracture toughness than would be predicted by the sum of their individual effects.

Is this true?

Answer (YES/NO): NO